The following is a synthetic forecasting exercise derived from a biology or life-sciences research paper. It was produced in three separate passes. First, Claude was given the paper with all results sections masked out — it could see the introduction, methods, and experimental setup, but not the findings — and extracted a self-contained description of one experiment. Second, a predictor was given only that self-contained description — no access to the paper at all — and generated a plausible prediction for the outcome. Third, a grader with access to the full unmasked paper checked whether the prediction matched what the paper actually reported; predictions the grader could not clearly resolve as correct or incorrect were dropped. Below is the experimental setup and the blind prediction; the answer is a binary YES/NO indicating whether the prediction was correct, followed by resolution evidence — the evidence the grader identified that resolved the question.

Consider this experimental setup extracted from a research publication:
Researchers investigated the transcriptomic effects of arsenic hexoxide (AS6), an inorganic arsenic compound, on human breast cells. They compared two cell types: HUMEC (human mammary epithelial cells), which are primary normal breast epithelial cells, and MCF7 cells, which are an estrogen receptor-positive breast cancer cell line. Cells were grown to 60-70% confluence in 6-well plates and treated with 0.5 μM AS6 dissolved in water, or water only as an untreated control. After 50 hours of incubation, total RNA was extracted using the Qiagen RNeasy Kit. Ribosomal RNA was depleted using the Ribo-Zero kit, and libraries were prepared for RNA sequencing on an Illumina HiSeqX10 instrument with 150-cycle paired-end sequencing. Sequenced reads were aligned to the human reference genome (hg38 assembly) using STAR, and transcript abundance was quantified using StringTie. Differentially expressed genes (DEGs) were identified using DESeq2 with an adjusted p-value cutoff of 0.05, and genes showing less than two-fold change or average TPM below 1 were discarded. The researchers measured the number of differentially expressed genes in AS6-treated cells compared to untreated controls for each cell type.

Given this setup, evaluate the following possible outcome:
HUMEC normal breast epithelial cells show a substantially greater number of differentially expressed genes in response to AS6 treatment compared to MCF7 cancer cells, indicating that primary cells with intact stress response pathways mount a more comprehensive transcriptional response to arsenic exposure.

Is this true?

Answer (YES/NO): NO